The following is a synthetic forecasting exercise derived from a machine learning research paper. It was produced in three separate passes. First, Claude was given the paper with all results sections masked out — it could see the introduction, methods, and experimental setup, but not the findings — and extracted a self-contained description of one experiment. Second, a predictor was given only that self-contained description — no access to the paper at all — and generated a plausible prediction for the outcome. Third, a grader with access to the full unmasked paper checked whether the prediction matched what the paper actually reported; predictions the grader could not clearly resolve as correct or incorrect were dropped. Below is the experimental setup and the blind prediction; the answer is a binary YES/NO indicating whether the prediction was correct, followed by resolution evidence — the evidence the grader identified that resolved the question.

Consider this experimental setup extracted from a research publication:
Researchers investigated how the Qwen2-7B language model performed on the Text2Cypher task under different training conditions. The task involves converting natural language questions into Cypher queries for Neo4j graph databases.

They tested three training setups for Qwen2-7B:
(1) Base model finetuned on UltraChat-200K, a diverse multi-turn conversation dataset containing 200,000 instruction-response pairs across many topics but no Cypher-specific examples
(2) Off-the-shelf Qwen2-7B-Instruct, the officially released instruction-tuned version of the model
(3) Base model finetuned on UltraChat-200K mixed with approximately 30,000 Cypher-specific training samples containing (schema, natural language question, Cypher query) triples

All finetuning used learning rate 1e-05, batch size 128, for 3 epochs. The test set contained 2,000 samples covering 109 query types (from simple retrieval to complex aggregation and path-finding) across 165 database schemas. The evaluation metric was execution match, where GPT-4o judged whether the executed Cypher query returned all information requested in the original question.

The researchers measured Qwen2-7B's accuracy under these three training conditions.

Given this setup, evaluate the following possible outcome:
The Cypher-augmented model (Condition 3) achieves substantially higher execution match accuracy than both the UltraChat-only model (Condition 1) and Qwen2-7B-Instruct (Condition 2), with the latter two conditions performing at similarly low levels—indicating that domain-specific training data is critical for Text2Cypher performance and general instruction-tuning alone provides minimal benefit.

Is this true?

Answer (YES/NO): NO